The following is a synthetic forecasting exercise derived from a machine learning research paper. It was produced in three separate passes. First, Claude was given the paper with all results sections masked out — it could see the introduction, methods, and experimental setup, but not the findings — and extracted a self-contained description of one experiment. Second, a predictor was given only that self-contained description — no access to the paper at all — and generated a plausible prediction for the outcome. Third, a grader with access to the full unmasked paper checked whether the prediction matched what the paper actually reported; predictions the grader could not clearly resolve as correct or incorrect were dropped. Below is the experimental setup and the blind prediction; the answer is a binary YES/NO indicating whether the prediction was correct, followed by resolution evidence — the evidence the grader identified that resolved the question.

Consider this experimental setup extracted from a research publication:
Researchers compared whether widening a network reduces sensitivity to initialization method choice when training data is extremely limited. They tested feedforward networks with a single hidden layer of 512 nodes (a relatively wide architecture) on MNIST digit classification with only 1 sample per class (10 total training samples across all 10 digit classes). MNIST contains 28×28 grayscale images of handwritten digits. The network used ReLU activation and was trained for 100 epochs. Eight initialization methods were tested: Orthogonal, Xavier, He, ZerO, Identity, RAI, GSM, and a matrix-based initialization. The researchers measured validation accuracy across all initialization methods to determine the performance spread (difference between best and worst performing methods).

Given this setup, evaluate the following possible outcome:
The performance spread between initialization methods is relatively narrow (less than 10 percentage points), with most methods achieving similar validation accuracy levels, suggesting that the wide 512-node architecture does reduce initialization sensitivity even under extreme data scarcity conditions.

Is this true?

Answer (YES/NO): NO